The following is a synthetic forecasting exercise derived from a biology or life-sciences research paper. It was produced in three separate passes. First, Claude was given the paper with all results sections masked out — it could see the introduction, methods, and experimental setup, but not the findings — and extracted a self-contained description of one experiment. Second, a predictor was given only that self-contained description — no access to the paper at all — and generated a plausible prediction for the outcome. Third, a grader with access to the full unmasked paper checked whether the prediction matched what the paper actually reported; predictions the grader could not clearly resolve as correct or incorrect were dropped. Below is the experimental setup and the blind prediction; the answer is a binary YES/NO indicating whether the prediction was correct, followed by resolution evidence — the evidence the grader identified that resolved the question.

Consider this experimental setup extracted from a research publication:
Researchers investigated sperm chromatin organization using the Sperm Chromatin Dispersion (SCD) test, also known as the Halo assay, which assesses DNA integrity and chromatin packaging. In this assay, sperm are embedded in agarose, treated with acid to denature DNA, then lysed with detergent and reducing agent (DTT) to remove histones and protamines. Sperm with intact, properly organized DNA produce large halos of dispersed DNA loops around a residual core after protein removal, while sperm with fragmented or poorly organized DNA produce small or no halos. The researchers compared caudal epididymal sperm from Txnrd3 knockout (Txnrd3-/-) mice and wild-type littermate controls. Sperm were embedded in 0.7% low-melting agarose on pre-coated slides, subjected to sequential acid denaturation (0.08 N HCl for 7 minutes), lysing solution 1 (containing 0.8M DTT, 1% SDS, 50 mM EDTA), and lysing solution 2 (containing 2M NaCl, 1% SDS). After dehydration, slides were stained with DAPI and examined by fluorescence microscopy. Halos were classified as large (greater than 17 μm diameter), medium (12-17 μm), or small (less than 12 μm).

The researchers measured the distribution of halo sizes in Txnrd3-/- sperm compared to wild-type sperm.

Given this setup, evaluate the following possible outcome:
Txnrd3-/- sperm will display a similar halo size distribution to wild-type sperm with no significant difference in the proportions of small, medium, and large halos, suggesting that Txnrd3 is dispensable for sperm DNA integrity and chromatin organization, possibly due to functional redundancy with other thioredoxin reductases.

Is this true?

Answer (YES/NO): NO